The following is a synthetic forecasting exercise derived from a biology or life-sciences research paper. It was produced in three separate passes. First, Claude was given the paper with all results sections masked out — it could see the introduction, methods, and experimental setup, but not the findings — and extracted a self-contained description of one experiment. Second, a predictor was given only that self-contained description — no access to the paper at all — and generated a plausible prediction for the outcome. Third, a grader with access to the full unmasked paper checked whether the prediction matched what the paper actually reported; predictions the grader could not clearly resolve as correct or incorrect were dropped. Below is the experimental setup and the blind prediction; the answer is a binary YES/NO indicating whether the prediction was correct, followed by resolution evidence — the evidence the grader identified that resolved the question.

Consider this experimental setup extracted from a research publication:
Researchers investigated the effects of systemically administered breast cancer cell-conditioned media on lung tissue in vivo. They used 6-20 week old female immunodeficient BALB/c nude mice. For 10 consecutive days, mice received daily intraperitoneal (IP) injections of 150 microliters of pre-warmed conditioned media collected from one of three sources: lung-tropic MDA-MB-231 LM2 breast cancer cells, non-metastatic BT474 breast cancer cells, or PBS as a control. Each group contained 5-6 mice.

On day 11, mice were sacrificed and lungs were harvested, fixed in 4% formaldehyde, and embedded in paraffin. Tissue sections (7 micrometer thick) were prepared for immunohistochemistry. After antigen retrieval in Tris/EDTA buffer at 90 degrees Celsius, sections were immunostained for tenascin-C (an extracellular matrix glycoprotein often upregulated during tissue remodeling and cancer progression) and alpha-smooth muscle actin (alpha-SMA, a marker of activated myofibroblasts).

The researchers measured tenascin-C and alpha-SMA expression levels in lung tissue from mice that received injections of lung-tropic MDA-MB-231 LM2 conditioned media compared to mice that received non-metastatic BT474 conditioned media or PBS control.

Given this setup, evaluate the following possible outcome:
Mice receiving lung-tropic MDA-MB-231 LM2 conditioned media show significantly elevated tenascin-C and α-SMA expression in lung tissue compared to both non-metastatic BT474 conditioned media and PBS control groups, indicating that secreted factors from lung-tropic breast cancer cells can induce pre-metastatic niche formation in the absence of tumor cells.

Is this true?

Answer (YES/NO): YES